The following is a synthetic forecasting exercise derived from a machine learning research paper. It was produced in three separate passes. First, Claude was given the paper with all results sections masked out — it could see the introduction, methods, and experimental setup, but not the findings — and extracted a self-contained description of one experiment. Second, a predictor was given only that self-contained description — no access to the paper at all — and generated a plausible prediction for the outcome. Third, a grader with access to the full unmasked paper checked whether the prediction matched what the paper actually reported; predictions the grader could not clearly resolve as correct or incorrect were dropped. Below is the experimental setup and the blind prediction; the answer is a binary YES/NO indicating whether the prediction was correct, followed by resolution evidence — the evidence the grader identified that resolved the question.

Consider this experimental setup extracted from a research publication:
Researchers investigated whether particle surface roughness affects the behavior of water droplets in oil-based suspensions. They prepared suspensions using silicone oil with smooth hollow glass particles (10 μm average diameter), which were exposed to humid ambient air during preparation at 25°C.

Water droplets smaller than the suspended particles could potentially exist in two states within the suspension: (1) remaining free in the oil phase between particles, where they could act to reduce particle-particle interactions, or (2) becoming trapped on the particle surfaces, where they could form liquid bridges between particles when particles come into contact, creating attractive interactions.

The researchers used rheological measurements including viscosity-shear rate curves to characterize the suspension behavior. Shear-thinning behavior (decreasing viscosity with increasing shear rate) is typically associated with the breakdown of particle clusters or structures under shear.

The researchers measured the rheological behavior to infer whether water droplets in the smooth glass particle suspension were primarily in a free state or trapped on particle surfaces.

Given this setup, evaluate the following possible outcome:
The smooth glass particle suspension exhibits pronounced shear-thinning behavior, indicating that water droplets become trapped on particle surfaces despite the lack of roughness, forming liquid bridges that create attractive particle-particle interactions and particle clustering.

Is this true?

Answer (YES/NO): NO